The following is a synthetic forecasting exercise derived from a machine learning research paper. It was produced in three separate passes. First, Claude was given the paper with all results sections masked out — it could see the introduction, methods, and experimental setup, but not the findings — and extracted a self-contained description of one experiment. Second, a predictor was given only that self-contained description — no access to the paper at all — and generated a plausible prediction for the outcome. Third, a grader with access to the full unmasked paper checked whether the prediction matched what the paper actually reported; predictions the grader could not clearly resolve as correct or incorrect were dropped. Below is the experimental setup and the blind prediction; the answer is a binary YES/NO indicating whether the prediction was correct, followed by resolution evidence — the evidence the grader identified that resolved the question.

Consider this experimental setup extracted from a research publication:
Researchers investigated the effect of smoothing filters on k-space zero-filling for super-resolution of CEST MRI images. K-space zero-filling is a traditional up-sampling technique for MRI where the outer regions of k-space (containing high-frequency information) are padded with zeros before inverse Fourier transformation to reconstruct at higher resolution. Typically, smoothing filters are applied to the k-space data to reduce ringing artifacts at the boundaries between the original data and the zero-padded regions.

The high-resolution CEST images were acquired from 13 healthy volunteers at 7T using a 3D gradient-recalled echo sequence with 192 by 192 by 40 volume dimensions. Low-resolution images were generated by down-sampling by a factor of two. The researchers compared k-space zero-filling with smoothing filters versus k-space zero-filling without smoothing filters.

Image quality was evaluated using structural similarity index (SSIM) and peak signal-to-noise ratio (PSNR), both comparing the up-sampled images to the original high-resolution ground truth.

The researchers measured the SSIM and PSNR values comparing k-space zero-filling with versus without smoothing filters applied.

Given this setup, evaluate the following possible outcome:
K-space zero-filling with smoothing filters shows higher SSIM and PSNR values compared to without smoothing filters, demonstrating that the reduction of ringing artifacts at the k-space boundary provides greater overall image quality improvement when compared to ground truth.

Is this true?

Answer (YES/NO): NO